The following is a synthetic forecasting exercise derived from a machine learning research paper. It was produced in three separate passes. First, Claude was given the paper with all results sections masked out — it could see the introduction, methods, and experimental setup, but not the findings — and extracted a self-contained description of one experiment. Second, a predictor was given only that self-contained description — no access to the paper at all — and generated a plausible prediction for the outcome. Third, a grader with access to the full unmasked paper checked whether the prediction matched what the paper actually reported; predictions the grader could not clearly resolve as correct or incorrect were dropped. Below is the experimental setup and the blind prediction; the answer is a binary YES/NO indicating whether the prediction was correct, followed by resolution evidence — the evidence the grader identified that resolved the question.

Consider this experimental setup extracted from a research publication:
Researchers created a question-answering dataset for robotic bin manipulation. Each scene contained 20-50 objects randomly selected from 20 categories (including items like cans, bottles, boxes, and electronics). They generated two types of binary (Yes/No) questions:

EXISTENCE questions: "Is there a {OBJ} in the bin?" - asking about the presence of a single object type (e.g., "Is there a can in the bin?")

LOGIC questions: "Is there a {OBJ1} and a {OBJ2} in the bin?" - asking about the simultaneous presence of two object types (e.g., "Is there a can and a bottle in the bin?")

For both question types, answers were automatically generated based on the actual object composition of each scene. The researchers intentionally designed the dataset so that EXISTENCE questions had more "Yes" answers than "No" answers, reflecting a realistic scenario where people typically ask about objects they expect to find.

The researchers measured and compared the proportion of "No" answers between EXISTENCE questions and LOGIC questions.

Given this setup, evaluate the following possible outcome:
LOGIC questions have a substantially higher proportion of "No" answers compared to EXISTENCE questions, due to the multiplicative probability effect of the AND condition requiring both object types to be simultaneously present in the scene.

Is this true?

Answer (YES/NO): NO